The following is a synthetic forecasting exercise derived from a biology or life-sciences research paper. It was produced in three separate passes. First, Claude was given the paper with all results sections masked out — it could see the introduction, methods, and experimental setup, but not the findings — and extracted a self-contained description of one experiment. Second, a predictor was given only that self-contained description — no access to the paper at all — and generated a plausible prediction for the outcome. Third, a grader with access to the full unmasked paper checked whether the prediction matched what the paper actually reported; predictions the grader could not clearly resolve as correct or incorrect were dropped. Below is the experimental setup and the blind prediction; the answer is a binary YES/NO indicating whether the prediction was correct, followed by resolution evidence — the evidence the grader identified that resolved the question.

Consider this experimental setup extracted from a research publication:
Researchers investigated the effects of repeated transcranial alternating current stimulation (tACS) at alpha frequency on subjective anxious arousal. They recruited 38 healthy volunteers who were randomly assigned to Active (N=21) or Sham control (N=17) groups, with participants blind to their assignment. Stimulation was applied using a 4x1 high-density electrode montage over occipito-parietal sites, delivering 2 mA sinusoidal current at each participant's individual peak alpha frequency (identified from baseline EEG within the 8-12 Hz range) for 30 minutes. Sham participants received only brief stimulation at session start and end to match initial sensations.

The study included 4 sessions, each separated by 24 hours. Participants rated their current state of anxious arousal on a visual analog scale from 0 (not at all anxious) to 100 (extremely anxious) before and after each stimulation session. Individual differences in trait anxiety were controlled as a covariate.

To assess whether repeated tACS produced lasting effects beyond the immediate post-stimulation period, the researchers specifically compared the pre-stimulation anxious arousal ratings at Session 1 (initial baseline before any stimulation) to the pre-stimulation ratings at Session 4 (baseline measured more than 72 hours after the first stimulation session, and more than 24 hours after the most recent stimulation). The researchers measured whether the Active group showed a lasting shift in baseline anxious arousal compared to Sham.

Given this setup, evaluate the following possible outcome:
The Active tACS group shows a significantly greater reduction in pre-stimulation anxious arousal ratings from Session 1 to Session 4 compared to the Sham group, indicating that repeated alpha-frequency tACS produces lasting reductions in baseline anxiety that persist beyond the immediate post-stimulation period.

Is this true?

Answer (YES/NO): YES